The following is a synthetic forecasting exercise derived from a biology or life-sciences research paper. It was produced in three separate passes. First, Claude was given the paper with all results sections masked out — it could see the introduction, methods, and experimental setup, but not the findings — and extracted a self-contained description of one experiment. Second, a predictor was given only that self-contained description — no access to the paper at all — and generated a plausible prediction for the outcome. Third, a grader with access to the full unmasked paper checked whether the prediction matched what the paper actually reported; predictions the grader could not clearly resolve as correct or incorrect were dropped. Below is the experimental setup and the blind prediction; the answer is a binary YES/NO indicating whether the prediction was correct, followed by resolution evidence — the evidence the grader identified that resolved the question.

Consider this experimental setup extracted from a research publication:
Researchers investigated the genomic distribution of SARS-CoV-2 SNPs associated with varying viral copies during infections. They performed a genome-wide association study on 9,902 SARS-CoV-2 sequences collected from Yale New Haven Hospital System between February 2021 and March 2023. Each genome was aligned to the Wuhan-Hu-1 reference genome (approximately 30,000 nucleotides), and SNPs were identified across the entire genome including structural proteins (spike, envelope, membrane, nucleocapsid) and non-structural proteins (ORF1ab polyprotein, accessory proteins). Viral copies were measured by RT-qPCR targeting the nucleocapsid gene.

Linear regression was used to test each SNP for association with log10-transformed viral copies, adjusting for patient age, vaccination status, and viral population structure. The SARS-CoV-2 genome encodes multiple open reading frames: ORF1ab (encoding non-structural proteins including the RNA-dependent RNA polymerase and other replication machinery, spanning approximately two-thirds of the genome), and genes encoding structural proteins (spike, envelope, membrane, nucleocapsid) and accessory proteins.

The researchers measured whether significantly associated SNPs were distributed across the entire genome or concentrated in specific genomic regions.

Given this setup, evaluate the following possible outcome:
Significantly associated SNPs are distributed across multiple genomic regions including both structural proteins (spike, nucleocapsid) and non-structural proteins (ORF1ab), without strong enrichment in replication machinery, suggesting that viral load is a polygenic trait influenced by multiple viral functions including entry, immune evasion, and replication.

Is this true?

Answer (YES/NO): YES